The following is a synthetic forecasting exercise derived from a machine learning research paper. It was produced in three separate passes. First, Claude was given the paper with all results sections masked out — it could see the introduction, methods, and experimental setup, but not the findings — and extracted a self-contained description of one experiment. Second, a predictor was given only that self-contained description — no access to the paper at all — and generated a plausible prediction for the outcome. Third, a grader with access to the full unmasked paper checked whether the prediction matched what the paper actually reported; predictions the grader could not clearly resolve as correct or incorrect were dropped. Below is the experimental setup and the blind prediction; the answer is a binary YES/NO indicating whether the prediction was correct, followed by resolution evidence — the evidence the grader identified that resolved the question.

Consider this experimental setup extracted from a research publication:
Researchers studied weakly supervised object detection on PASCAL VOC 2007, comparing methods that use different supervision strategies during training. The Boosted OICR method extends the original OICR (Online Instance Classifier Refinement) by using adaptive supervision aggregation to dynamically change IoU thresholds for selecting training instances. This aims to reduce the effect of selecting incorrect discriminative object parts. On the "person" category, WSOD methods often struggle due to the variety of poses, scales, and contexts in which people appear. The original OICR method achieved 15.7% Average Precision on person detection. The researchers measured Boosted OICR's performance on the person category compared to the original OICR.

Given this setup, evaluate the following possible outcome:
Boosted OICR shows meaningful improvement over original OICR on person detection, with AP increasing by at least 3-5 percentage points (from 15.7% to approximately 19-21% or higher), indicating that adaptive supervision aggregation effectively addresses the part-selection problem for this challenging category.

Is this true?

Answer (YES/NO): NO